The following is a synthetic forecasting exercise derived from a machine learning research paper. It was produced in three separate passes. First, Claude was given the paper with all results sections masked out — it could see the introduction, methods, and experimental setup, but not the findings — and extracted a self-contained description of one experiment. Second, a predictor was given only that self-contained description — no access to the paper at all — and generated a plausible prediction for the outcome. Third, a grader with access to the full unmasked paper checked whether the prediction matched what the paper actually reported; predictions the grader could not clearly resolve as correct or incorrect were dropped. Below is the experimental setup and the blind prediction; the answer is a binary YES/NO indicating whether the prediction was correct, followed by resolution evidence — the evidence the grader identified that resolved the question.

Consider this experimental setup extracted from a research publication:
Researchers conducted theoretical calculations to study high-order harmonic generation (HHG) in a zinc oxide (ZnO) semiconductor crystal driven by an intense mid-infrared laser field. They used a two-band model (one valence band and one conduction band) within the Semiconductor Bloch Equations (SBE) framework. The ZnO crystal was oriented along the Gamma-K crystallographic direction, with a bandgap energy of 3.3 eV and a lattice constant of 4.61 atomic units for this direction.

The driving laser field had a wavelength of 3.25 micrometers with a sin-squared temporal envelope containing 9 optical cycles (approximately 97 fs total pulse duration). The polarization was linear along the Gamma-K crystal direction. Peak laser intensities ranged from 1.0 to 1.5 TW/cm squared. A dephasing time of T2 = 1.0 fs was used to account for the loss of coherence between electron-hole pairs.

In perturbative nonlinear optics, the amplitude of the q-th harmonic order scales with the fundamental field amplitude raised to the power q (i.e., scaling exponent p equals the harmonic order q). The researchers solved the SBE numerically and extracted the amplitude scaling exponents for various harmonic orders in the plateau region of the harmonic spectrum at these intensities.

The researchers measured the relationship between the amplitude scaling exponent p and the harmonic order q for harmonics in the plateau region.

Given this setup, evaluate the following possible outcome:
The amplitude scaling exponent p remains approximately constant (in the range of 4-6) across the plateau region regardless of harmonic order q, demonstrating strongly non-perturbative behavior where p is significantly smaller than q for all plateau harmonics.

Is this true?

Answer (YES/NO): NO